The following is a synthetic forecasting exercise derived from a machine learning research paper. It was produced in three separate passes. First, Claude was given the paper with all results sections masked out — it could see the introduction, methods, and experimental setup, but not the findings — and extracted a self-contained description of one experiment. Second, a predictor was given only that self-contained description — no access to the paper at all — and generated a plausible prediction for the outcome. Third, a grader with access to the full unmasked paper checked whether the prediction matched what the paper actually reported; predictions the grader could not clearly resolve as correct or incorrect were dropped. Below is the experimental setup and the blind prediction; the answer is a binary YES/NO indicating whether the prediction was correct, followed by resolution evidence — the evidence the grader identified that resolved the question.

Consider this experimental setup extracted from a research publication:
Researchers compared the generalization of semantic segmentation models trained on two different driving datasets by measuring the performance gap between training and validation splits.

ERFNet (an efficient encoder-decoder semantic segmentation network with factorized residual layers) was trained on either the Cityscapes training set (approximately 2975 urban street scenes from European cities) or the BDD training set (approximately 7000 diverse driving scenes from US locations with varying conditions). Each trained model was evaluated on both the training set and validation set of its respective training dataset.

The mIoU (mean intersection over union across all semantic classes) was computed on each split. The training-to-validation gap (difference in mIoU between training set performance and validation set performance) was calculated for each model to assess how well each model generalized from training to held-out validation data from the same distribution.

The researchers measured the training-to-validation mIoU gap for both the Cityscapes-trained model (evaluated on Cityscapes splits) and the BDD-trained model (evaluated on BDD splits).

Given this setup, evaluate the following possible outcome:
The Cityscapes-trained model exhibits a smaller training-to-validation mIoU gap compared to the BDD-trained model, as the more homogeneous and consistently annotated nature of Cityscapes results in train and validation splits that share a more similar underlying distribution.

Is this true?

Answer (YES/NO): NO